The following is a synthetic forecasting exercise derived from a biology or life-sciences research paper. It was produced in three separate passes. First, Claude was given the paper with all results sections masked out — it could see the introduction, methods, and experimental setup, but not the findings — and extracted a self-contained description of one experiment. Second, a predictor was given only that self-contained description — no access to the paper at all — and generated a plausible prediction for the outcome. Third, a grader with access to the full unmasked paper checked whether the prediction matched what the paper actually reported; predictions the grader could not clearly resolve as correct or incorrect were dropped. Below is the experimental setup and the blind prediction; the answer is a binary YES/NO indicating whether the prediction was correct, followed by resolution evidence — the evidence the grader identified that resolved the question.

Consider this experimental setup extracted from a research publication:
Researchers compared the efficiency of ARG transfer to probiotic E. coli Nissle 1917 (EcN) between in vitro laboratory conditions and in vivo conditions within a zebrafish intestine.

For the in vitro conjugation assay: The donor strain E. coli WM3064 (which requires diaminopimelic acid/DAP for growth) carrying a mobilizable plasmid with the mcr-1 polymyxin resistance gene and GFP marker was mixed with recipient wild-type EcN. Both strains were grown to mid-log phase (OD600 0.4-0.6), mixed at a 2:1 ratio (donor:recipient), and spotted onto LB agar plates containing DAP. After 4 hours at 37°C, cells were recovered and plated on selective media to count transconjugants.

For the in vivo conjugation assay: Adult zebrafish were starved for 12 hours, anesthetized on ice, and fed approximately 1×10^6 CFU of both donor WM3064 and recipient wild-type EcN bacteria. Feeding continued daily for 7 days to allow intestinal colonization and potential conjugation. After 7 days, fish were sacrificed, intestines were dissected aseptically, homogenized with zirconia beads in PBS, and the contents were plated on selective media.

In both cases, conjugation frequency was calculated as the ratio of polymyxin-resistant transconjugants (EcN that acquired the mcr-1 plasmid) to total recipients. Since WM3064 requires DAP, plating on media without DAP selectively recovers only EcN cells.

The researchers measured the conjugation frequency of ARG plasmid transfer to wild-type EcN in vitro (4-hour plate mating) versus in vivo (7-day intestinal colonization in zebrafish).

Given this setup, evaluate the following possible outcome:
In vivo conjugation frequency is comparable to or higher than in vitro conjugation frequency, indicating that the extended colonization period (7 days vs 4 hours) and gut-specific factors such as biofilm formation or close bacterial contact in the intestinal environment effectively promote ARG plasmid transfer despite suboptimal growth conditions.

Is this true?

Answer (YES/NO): NO